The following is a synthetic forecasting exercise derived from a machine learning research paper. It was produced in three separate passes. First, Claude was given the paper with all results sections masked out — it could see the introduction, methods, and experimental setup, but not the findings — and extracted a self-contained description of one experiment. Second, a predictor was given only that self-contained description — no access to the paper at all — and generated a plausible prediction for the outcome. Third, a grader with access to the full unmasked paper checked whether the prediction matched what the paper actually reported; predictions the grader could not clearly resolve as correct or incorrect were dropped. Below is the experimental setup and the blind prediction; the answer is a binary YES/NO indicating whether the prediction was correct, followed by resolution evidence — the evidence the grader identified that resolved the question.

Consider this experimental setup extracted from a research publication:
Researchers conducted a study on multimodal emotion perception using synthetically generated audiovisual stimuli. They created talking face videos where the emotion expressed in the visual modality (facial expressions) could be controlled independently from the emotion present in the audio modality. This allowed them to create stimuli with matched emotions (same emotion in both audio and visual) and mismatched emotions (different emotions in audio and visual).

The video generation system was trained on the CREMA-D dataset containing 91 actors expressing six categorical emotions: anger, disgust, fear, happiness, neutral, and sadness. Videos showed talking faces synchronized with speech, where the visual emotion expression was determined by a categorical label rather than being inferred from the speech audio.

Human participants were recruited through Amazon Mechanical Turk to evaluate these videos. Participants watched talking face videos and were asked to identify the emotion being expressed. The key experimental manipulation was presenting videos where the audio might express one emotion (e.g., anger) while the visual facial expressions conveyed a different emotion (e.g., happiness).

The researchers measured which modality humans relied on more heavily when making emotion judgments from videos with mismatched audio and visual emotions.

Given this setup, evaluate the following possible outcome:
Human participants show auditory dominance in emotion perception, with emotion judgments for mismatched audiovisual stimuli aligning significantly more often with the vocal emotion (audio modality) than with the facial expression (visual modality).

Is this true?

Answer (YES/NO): NO